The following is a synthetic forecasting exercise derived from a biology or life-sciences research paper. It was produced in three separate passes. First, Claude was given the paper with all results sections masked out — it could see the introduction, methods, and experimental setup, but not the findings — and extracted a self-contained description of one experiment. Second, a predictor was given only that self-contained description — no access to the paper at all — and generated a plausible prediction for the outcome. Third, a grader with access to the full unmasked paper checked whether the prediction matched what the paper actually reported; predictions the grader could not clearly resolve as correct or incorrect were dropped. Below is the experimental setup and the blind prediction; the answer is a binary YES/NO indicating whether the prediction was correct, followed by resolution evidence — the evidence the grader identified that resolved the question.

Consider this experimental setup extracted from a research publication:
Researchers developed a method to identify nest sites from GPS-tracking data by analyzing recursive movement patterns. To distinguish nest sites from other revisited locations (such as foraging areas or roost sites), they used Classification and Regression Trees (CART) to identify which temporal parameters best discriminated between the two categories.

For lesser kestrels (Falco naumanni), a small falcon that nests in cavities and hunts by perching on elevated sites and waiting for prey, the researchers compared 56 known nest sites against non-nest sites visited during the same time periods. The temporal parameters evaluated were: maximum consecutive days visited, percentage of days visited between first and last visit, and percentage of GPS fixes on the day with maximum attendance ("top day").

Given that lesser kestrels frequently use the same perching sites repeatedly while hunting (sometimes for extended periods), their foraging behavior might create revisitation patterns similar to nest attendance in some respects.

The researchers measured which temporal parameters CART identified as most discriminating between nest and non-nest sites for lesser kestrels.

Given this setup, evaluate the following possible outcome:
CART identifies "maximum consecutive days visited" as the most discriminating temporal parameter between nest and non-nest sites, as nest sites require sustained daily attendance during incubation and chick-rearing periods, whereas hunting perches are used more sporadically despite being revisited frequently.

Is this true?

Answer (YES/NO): YES